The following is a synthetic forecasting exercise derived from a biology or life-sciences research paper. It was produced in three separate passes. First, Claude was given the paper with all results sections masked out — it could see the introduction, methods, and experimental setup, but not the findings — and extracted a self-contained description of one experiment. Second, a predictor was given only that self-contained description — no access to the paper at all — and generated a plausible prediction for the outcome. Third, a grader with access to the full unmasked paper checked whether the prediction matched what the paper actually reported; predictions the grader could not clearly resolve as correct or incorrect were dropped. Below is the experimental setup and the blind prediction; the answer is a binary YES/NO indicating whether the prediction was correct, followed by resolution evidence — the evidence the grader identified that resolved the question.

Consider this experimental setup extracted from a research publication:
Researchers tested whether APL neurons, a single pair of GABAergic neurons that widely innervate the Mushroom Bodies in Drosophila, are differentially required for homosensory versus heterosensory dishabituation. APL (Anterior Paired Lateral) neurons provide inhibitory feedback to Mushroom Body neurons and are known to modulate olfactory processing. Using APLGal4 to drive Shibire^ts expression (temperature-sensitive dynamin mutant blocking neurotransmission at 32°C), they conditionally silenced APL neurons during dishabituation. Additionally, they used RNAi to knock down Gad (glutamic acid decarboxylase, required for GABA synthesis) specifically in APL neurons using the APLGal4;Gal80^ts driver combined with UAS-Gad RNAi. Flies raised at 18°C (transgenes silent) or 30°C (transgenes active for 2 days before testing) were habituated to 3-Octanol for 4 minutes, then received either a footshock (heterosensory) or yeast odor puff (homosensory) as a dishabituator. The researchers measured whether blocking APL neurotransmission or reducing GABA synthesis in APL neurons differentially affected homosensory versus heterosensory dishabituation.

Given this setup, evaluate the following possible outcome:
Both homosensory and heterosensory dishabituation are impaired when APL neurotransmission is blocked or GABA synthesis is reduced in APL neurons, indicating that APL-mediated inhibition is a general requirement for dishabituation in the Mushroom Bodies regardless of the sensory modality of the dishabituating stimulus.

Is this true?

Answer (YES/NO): NO